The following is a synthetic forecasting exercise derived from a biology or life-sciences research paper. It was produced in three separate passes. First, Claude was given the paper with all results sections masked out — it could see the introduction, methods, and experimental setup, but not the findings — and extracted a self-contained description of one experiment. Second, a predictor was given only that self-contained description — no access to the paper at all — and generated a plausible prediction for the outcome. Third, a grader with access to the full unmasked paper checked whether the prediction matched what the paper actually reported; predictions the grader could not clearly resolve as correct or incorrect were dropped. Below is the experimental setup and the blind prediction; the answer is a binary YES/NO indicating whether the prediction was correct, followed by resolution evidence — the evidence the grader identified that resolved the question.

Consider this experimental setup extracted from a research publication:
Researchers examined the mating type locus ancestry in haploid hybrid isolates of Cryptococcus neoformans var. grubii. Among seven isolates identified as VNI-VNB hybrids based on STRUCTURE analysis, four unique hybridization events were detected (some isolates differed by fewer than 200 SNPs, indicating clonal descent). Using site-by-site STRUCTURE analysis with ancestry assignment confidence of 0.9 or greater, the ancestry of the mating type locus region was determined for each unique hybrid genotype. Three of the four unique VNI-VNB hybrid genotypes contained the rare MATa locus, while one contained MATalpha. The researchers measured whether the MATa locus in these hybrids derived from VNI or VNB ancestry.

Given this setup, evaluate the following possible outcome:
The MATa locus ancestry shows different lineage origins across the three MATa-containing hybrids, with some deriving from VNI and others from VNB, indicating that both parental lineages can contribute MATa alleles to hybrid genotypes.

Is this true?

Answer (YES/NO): NO